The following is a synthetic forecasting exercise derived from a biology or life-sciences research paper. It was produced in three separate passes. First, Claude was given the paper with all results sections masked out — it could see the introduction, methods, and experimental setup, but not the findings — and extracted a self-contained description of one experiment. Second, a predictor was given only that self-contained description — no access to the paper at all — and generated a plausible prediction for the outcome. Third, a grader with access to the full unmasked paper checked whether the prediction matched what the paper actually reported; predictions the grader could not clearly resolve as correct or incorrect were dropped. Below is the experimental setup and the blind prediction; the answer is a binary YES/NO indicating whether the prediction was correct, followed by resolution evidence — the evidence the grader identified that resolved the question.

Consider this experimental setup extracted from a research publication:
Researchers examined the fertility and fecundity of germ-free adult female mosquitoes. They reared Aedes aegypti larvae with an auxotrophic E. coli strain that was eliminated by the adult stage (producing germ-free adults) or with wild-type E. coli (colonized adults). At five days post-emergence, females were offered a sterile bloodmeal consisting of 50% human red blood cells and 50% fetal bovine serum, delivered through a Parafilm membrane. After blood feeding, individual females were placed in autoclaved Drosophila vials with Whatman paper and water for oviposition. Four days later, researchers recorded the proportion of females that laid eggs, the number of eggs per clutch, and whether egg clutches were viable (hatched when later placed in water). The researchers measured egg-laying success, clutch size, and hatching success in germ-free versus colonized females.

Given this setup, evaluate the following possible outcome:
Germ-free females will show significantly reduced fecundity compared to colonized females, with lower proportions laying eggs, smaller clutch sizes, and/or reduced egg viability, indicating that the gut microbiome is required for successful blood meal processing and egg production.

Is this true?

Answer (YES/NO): NO